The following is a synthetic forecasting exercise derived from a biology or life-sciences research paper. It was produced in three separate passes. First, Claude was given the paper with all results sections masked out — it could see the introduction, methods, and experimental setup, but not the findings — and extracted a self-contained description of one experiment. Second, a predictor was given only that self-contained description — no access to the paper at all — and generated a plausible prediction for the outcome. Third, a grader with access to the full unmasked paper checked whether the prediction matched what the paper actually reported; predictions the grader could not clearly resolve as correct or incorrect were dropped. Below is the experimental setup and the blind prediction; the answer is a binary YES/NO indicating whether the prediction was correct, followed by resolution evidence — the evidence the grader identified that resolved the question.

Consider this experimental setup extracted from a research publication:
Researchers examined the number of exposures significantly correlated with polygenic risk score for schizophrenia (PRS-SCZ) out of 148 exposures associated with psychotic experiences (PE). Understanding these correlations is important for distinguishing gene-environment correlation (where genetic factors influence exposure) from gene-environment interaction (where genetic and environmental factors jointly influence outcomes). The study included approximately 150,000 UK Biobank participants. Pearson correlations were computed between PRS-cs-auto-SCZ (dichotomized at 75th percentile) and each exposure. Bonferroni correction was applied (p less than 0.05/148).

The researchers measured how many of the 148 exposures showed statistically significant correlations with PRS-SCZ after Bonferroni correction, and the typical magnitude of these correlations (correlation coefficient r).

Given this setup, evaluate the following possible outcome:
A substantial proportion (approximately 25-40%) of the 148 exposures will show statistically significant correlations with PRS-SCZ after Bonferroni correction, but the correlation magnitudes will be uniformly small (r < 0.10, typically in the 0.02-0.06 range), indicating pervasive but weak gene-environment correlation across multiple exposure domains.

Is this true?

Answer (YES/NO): NO